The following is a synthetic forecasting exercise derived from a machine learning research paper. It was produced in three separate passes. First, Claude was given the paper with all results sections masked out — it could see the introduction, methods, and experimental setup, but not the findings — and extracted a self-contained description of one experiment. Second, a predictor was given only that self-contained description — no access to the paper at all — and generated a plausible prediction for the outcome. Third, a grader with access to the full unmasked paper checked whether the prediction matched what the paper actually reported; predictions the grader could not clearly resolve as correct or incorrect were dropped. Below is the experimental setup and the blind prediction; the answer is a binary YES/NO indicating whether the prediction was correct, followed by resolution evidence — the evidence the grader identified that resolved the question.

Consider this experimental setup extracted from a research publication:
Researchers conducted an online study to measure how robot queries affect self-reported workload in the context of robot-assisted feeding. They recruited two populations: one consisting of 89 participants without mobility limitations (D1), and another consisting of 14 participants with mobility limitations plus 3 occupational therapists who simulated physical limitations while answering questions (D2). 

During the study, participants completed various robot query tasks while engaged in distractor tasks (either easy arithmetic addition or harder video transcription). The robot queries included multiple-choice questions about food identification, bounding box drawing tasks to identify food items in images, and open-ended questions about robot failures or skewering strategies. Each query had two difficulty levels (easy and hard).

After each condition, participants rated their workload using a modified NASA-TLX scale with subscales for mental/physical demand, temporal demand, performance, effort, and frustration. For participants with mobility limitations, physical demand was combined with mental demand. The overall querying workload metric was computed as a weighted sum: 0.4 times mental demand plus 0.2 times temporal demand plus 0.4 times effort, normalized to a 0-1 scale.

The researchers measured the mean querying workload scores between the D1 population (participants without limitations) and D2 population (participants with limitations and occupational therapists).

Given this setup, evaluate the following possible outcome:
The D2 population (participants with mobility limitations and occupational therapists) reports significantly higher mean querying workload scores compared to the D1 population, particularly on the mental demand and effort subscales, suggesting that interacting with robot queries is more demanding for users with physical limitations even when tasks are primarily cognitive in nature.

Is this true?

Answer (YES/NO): NO